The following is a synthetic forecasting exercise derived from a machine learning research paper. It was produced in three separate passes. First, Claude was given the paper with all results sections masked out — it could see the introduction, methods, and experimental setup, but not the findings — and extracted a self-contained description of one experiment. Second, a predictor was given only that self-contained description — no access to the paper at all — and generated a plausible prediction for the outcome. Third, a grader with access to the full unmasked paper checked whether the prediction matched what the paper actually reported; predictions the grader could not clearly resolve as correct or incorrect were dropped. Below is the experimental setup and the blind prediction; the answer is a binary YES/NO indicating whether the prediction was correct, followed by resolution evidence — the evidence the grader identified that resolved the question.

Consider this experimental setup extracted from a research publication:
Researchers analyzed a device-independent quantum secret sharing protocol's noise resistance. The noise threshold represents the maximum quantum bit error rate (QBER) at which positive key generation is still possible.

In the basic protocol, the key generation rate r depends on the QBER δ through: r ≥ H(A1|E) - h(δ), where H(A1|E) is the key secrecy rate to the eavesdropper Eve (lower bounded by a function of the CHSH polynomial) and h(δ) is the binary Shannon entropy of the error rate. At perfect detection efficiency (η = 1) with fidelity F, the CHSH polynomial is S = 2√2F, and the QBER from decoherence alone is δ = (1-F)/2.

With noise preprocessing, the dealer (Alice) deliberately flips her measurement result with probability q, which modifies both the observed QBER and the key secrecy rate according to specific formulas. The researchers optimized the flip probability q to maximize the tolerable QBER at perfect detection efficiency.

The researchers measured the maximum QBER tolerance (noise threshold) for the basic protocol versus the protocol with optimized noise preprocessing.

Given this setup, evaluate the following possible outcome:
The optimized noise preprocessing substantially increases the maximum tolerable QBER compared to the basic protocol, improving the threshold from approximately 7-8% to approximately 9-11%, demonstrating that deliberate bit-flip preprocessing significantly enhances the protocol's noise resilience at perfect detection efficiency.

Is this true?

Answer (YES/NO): NO